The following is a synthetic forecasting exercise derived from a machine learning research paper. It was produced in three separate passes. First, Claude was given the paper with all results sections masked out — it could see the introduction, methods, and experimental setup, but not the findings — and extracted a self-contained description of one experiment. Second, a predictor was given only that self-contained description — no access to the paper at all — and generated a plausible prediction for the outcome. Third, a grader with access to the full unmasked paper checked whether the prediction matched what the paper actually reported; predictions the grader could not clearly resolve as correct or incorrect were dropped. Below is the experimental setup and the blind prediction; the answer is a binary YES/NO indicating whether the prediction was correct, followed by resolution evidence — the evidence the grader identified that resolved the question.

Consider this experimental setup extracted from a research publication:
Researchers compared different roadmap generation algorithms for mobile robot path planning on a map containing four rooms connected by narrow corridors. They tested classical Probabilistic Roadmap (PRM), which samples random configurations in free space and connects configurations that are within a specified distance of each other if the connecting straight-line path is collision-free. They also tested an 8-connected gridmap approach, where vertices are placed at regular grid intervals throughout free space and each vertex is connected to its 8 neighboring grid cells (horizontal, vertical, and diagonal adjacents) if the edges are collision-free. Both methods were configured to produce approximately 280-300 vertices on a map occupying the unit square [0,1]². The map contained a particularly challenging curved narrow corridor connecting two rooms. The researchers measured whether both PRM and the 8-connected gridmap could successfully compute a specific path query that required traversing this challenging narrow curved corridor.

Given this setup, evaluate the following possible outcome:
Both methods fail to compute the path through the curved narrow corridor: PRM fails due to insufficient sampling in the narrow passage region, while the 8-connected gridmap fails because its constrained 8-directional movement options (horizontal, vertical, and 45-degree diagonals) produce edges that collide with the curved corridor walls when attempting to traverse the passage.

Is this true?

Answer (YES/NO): YES